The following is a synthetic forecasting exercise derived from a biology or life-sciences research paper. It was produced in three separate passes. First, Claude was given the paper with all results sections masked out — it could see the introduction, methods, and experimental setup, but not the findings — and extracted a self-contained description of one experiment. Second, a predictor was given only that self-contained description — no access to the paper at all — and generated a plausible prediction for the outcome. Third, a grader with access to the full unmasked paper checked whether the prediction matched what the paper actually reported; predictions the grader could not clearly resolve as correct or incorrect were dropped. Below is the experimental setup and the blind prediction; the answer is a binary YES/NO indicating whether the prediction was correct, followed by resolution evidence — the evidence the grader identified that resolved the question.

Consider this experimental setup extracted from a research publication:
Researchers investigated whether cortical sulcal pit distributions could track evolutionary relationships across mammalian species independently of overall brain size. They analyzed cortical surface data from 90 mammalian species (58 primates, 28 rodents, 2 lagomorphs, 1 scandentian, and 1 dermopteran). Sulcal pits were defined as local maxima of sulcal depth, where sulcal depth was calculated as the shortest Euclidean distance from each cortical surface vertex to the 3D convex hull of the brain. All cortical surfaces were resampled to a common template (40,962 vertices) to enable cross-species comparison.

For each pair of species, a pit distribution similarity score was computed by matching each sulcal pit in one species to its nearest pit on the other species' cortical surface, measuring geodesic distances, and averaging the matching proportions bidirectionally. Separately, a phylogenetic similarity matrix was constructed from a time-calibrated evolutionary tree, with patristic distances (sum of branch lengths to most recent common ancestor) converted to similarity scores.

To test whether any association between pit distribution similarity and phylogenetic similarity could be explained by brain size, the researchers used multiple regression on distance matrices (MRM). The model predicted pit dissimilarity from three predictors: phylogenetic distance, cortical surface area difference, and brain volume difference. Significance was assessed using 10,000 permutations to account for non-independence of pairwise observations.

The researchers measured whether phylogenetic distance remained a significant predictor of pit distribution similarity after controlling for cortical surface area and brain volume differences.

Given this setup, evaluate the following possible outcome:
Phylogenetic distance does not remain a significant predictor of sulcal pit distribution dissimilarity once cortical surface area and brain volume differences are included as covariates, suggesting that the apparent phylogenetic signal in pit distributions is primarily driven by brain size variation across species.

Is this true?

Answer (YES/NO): NO